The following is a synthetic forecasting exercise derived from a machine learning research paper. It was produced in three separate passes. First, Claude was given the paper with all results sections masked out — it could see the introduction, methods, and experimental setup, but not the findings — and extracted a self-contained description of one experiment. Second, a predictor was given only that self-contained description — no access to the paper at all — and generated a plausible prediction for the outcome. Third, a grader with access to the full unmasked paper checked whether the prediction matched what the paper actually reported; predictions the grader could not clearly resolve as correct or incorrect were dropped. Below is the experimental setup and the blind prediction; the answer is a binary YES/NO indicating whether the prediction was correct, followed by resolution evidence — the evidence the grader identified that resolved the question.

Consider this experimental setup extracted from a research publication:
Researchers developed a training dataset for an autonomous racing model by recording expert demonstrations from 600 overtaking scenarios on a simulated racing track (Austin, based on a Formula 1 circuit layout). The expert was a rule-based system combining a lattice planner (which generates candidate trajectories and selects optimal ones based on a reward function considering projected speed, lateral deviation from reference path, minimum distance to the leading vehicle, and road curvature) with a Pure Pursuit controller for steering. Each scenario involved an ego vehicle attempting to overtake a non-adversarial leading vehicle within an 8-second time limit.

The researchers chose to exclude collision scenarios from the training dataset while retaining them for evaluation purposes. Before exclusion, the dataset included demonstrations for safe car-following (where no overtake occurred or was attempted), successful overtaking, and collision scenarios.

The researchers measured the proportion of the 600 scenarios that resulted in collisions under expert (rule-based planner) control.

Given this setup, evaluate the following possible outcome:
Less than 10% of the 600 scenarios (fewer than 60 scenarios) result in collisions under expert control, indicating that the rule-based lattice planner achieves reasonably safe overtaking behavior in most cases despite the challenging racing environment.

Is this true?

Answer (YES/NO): YES